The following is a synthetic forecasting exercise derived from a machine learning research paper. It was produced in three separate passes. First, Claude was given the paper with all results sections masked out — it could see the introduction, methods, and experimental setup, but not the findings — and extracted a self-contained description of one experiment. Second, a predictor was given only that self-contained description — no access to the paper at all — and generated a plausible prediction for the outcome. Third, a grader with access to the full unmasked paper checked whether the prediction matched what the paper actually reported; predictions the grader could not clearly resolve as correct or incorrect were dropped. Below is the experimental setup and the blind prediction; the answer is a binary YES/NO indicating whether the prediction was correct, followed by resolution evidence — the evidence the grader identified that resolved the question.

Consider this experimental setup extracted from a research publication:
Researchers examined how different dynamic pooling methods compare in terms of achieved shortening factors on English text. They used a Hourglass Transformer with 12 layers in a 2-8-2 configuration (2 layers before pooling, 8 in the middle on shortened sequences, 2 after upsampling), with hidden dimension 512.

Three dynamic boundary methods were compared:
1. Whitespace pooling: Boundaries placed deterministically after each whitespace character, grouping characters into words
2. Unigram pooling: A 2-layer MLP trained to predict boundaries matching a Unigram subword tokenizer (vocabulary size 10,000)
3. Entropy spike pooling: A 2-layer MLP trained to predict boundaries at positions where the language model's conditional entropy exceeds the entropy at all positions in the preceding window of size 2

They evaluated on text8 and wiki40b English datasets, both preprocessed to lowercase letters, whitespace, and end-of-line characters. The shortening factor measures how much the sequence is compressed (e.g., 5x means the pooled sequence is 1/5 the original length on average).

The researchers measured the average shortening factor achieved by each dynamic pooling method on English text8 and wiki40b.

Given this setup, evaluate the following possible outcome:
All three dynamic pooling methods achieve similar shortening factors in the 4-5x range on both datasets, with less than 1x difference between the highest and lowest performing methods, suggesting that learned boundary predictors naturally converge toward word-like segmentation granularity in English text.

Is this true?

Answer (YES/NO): NO